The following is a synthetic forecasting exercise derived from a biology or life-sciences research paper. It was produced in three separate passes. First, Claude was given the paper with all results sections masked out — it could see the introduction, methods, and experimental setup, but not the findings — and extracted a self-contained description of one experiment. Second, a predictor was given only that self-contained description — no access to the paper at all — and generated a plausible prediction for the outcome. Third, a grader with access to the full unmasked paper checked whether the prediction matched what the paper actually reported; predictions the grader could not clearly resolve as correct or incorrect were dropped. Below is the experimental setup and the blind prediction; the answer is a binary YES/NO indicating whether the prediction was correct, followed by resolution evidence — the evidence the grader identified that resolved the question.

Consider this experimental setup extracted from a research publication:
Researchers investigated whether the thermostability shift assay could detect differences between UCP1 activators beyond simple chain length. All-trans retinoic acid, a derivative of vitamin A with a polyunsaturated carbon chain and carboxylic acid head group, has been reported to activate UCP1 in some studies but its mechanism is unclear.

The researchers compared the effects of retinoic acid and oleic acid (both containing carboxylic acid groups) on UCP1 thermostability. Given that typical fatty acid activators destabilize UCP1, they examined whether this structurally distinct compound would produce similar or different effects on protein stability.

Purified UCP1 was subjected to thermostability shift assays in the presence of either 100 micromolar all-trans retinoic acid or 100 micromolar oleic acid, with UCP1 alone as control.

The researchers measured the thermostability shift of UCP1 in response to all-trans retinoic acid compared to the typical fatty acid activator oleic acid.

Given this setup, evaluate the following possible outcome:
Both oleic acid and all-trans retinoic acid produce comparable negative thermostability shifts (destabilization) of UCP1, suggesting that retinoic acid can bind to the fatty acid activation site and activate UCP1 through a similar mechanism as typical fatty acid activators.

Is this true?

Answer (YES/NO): NO